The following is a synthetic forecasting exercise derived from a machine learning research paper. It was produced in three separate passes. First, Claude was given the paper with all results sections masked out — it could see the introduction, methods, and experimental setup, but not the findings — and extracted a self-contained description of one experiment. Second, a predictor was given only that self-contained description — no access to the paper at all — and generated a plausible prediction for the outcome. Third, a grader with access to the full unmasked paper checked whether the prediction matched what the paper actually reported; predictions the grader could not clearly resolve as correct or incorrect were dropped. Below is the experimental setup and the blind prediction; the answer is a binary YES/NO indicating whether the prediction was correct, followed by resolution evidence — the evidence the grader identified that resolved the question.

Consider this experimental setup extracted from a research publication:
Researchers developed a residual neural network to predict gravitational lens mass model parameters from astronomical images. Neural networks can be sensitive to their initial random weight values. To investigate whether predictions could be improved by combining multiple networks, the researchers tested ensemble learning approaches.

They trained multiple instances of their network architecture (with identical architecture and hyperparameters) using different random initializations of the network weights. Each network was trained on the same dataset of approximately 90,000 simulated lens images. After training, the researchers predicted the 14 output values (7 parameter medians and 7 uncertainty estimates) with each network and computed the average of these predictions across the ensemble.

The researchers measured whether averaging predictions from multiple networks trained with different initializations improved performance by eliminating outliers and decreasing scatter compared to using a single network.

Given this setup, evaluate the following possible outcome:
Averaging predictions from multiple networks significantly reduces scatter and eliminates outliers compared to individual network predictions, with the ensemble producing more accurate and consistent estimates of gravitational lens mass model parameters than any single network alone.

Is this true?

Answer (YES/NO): NO